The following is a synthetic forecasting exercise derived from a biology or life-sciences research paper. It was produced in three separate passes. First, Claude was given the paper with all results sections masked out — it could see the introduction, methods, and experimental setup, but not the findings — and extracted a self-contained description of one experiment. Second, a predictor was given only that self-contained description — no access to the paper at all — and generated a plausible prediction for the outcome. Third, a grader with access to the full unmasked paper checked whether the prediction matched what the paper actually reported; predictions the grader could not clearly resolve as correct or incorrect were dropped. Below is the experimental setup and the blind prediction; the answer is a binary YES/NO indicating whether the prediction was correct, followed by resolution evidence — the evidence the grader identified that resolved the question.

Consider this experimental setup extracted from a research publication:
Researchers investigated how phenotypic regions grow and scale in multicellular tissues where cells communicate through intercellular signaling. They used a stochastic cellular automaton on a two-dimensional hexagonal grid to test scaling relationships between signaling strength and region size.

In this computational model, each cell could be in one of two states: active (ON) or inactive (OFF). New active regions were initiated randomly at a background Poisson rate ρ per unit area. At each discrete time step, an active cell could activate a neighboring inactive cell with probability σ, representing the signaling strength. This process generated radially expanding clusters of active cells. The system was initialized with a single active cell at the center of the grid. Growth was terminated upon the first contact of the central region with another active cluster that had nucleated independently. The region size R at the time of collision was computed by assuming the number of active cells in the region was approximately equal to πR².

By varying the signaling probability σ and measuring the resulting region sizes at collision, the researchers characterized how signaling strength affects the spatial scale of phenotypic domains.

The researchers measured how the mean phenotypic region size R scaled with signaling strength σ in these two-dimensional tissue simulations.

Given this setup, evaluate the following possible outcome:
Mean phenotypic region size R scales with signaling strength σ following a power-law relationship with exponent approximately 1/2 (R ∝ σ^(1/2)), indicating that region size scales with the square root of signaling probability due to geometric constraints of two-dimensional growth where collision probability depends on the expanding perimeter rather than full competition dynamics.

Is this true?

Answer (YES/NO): NO